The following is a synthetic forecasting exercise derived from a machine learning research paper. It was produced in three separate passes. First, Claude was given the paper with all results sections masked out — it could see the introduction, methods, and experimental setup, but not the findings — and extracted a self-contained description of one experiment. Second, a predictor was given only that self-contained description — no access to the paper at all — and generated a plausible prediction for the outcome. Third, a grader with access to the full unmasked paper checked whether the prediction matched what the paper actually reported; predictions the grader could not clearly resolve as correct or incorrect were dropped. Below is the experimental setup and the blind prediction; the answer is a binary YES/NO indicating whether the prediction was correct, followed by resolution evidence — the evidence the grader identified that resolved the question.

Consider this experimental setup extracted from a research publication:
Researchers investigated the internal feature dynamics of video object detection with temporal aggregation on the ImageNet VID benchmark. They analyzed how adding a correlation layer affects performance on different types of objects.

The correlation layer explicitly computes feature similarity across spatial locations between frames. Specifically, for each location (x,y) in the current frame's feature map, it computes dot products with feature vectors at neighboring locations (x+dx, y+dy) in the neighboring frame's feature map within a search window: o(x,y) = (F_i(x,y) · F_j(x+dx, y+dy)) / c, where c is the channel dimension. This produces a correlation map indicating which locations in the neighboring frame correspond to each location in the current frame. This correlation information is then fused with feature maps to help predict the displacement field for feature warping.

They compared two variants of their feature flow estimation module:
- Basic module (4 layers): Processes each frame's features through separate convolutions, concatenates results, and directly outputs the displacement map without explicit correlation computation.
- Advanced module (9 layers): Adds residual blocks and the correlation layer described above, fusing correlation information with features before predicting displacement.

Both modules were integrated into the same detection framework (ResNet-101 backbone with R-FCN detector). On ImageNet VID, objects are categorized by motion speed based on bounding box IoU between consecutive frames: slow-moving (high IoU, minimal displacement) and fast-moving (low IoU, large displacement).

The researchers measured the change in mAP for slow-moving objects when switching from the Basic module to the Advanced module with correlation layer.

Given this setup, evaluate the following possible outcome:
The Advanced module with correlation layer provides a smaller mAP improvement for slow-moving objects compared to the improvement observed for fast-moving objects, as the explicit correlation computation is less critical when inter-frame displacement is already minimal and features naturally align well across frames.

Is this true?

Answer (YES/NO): YES